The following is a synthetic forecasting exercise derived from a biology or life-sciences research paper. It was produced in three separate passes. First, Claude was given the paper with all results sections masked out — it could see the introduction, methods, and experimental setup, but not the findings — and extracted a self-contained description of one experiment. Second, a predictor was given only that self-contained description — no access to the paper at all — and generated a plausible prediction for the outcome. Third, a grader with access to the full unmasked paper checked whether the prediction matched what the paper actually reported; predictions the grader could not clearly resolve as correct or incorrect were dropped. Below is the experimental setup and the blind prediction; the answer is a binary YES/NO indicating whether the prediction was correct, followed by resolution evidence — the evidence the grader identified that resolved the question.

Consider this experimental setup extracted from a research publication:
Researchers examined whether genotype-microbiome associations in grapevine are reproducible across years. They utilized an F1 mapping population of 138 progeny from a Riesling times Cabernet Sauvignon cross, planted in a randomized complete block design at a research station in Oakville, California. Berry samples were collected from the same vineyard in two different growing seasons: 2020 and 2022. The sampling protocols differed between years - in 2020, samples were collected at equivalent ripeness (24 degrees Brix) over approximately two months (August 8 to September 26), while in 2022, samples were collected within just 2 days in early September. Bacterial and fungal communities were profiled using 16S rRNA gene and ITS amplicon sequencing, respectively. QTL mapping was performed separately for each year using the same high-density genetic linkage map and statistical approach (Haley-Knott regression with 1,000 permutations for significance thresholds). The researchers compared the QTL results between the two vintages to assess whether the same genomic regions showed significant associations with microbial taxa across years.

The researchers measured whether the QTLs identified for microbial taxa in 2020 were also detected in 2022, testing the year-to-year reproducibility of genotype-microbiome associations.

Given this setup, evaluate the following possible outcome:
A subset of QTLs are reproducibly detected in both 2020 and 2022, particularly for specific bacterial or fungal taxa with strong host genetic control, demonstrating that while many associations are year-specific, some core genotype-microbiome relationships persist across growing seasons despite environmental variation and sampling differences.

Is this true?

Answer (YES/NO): YES